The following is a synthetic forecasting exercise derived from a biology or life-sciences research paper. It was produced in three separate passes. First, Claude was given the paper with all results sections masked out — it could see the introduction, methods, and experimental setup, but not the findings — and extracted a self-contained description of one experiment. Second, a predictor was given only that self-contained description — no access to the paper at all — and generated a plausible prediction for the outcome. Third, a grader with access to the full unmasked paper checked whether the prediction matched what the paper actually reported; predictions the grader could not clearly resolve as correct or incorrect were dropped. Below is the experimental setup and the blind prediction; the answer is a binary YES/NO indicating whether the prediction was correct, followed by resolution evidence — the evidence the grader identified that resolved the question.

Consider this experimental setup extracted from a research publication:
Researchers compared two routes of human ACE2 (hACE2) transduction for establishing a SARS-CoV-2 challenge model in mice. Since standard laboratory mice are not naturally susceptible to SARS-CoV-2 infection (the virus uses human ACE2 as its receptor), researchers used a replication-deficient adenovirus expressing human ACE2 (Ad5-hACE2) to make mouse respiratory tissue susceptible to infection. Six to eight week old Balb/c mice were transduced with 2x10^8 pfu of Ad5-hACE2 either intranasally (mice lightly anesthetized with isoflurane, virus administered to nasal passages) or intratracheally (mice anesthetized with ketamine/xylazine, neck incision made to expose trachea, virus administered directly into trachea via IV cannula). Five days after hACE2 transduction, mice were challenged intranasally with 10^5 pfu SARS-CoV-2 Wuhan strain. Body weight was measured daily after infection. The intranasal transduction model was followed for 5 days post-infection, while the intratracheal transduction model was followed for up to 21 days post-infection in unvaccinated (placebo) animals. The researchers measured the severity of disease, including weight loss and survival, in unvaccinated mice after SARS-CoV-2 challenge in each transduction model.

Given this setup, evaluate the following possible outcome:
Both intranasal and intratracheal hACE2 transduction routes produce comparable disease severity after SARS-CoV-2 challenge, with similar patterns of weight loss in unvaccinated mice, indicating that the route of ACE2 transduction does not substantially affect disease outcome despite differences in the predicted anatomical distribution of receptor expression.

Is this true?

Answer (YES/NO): NO